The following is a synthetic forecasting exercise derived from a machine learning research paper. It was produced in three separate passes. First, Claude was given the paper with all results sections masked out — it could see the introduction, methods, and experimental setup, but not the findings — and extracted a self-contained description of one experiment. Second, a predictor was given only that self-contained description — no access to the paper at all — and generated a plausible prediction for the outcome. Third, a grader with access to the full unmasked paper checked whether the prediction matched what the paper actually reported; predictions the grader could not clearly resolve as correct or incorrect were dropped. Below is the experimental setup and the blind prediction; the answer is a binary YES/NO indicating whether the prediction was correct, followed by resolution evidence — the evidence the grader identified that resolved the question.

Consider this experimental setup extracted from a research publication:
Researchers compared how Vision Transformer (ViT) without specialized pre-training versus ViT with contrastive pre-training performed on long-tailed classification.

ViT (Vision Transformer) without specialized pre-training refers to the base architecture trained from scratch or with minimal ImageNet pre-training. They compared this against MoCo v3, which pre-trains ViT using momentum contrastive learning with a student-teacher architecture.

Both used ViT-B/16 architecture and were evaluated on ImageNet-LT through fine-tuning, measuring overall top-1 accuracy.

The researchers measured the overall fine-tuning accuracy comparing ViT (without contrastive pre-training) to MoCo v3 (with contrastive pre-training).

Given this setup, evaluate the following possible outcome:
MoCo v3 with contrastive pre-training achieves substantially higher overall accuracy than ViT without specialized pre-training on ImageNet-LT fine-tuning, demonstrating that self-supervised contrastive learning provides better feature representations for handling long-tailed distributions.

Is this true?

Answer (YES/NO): YES